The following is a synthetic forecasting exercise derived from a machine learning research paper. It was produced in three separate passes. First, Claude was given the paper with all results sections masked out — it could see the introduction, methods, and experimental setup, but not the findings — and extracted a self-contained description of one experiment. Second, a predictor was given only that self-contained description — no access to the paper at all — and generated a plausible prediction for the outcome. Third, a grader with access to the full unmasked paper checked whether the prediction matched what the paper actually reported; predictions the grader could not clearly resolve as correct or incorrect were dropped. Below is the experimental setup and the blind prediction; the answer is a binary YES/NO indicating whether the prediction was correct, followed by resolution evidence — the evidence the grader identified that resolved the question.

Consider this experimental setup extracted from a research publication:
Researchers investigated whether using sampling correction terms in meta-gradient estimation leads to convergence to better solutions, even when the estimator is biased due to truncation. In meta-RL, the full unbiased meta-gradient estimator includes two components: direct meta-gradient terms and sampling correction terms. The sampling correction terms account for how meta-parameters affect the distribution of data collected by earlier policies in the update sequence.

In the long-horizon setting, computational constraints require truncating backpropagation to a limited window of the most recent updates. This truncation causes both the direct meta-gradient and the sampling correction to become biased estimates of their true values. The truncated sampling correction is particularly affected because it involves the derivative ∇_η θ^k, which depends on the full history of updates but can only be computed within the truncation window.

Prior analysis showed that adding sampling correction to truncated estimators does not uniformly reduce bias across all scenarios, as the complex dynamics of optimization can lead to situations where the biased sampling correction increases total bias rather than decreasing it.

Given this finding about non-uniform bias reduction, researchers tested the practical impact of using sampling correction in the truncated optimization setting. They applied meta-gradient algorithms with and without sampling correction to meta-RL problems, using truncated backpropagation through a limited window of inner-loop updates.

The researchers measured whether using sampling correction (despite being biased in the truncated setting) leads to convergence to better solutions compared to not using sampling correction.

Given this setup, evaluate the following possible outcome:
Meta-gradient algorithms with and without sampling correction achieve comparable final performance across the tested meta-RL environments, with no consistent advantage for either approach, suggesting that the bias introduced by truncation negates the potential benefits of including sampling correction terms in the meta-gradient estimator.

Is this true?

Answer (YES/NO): NO